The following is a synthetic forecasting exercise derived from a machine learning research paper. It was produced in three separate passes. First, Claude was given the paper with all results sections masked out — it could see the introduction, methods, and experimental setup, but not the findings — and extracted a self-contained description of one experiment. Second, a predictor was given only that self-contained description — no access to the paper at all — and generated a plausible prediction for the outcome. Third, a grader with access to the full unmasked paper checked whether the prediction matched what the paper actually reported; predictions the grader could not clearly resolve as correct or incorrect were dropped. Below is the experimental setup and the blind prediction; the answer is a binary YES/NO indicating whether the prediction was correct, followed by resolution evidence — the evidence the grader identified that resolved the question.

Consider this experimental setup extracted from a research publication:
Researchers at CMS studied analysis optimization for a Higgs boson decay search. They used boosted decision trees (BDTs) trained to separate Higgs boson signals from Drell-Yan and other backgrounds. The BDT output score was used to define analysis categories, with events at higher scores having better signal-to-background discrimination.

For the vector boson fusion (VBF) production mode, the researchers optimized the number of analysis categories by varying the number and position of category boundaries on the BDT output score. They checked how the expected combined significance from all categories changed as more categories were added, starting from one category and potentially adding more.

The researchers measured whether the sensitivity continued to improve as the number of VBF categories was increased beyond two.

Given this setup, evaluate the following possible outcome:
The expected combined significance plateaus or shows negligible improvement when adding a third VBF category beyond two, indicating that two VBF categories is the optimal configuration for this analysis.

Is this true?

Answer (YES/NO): YES